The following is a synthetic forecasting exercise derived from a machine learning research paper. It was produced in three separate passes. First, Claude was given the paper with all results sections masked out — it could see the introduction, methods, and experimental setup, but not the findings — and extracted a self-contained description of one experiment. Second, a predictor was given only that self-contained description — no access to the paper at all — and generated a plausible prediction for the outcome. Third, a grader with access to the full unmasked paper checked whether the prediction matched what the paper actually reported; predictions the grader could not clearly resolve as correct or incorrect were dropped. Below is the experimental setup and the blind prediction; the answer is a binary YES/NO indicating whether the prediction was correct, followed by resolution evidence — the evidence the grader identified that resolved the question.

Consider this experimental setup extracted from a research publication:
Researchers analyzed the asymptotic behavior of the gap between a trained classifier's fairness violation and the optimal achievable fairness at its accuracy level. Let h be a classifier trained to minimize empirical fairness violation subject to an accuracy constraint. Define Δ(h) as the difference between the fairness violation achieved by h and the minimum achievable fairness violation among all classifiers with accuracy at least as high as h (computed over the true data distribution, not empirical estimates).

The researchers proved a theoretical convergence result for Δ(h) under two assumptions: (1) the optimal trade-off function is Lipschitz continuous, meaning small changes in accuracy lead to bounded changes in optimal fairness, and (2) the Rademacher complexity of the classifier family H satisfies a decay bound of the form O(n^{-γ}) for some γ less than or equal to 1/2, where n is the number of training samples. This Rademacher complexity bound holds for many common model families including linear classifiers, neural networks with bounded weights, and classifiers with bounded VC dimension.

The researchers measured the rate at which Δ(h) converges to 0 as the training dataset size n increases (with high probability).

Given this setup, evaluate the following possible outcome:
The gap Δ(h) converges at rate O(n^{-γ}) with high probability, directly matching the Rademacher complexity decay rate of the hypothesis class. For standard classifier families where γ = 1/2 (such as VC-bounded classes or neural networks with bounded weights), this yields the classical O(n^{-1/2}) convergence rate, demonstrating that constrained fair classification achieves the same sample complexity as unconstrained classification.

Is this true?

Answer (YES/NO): YES